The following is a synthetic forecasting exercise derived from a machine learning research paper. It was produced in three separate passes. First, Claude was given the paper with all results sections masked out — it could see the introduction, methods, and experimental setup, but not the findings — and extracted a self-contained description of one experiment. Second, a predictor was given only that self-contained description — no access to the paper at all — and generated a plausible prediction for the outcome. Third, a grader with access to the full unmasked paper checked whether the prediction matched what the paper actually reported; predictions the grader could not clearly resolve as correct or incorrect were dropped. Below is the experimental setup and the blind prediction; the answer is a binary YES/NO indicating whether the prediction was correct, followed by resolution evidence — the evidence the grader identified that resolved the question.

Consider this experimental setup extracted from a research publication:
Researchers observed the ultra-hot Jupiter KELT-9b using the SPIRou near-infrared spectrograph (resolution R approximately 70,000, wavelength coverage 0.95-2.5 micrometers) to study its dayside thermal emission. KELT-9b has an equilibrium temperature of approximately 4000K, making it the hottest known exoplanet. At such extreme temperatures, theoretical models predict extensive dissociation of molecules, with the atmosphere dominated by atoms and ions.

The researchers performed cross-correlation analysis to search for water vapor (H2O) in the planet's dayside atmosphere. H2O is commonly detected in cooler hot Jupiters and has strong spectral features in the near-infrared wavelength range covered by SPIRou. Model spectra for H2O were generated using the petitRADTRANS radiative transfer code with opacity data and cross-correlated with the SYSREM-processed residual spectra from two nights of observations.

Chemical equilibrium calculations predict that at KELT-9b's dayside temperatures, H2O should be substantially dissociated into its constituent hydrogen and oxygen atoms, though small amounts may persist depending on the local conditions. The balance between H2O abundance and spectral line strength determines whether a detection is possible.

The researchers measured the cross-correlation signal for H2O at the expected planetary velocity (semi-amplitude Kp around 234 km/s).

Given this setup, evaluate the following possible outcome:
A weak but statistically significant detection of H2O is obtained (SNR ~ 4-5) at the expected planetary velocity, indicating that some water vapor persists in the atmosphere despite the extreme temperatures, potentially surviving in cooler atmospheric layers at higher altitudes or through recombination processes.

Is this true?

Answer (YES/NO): NO